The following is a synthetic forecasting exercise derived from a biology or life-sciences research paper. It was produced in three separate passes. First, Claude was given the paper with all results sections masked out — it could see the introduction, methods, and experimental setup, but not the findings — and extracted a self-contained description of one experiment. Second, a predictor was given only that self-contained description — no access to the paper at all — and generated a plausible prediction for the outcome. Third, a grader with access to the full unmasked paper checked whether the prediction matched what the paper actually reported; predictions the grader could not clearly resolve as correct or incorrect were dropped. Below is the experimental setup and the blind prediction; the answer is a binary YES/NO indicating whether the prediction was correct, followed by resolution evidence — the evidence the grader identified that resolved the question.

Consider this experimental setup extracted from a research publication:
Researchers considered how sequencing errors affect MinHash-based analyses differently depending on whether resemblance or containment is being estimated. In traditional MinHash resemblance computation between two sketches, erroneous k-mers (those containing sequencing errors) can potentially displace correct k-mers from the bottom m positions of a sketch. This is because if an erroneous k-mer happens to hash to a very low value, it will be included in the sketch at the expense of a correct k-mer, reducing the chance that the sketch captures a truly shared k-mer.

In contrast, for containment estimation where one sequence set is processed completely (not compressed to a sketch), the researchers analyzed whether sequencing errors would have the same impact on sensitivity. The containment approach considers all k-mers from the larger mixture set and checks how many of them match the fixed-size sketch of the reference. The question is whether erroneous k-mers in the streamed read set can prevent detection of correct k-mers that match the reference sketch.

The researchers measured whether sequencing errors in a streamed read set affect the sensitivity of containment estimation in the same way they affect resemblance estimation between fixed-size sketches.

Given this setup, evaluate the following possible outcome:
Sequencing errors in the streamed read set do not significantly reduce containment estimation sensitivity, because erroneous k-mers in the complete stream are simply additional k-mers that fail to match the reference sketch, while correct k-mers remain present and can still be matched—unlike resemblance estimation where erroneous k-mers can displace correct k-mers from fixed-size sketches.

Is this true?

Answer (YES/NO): YES